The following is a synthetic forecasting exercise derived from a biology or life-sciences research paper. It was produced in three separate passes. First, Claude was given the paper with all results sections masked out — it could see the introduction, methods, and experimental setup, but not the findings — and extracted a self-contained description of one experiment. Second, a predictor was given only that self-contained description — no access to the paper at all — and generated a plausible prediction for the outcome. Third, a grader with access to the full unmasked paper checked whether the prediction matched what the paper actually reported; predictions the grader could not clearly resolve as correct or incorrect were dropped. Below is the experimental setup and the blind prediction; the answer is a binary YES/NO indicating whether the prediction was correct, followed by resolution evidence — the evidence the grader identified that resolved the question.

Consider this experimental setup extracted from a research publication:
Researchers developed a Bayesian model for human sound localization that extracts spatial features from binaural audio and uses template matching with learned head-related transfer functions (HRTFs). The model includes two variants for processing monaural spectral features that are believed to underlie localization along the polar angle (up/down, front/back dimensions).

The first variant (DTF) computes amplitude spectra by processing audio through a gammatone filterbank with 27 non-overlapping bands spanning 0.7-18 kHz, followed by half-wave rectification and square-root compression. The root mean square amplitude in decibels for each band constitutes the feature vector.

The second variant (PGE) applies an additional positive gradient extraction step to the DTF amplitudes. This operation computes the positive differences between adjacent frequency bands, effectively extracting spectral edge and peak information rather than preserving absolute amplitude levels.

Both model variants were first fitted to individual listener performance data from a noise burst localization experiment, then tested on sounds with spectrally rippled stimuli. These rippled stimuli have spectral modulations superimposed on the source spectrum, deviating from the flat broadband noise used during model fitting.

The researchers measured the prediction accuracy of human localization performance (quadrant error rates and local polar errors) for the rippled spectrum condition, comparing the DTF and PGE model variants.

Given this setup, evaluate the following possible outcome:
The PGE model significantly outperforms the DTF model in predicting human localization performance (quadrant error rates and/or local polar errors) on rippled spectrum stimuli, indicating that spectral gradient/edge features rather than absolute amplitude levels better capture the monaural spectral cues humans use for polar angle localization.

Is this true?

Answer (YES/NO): YES